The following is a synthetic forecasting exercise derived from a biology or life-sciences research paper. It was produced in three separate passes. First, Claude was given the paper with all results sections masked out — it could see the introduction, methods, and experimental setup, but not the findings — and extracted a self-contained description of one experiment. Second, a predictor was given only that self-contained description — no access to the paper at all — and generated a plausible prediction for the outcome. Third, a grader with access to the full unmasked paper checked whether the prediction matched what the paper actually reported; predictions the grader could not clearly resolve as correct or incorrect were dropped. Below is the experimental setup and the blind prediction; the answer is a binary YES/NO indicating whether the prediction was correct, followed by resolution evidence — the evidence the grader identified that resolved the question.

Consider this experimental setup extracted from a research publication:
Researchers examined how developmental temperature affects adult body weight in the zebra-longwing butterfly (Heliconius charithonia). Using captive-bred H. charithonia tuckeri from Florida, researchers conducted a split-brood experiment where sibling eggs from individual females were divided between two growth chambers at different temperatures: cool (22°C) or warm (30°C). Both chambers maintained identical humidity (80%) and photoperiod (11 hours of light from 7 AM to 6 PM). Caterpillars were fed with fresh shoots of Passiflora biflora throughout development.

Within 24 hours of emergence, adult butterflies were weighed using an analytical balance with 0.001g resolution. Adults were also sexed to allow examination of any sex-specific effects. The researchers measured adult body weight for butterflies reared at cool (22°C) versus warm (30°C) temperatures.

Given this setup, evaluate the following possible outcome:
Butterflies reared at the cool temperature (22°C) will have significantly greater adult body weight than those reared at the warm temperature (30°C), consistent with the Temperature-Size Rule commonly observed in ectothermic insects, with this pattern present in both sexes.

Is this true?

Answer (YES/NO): NO